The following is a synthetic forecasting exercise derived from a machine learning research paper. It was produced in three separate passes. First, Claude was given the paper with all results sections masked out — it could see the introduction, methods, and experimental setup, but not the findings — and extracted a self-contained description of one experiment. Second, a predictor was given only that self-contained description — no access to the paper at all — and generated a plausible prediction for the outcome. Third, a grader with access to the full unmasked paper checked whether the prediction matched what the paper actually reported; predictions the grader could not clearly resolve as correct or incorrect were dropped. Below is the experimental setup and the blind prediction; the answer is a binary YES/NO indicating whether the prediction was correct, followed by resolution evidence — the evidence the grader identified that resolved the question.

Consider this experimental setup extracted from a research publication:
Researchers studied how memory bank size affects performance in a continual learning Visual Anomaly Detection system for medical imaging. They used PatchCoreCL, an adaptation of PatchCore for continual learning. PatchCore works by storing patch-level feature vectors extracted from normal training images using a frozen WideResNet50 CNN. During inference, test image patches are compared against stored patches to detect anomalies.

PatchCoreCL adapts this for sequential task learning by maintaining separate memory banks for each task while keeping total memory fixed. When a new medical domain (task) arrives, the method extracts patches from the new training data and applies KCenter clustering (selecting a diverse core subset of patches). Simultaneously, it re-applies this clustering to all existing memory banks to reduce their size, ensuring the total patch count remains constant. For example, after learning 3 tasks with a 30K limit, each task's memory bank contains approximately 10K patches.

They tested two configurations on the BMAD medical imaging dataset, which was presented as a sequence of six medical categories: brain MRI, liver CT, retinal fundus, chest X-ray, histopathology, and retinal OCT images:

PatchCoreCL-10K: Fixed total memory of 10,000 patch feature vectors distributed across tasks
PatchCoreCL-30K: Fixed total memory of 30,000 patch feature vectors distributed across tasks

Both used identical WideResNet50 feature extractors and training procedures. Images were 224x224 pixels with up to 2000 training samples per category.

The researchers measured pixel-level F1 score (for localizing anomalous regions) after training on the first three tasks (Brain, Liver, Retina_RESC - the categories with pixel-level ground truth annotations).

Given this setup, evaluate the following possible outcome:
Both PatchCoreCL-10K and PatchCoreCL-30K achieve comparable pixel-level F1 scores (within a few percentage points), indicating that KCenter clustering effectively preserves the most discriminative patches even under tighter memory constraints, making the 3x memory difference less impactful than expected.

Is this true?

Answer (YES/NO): YES